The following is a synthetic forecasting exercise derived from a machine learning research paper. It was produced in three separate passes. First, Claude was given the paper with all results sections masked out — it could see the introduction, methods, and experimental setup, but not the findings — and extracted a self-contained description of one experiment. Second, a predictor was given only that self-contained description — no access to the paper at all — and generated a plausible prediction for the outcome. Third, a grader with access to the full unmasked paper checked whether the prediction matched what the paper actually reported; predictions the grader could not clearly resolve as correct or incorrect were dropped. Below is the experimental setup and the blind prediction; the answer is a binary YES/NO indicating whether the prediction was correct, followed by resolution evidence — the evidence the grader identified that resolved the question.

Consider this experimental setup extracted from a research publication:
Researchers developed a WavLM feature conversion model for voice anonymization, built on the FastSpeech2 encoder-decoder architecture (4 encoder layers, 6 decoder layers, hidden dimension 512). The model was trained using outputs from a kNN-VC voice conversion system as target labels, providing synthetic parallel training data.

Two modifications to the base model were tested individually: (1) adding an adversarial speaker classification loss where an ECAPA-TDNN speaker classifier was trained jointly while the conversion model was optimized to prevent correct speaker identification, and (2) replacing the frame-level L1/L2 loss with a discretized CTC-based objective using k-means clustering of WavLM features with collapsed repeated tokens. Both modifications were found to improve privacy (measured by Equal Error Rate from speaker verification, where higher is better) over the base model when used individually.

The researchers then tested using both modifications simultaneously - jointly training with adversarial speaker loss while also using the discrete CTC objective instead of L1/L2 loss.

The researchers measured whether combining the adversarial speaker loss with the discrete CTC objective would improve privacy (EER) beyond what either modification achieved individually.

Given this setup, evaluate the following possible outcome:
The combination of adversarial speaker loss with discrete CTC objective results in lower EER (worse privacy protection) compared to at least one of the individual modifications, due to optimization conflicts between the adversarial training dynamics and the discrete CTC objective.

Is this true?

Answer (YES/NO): NO